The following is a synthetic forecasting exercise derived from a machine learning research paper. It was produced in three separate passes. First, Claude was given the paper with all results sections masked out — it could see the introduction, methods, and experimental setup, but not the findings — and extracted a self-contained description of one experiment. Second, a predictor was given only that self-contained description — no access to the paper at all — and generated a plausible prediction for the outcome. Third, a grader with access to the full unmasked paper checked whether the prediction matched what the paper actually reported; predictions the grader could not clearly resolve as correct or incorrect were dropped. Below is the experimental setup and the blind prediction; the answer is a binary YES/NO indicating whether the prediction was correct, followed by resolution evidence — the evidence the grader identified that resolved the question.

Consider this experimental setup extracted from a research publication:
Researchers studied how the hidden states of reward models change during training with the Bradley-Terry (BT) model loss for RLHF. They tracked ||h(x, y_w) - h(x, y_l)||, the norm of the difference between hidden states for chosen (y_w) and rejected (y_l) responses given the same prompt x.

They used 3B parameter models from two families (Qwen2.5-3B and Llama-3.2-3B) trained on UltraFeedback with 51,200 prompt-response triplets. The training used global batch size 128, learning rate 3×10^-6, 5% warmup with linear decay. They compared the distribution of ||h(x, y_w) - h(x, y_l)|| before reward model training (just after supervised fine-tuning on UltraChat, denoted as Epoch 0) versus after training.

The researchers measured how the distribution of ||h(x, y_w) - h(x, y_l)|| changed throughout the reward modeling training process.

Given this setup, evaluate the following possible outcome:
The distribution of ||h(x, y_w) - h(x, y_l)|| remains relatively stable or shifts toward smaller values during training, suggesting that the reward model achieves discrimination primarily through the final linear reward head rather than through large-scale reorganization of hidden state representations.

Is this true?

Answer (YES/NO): NO